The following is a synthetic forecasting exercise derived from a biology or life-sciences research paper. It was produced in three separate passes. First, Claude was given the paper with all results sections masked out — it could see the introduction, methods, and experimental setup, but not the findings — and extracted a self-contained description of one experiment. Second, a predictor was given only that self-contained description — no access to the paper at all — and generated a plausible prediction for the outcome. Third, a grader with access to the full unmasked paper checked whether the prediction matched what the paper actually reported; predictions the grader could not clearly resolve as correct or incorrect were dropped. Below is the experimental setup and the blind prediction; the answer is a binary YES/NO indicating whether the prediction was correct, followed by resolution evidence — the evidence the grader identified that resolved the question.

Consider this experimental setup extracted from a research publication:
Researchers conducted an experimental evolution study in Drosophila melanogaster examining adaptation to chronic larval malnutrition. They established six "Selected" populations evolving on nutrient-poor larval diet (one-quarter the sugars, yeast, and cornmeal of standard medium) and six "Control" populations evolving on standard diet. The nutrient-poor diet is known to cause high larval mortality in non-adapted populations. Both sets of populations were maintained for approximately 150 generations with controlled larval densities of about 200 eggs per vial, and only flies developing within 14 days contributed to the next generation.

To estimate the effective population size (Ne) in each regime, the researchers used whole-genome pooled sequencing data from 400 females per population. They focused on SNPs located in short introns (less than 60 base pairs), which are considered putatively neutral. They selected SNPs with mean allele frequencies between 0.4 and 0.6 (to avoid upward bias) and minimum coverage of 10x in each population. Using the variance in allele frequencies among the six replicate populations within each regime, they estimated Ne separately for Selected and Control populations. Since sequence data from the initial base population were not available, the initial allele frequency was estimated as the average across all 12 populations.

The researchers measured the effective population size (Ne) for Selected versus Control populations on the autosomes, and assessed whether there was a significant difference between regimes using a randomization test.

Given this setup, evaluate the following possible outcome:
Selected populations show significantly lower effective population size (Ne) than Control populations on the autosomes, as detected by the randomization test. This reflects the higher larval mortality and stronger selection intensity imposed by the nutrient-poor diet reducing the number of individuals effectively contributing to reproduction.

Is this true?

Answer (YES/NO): NO